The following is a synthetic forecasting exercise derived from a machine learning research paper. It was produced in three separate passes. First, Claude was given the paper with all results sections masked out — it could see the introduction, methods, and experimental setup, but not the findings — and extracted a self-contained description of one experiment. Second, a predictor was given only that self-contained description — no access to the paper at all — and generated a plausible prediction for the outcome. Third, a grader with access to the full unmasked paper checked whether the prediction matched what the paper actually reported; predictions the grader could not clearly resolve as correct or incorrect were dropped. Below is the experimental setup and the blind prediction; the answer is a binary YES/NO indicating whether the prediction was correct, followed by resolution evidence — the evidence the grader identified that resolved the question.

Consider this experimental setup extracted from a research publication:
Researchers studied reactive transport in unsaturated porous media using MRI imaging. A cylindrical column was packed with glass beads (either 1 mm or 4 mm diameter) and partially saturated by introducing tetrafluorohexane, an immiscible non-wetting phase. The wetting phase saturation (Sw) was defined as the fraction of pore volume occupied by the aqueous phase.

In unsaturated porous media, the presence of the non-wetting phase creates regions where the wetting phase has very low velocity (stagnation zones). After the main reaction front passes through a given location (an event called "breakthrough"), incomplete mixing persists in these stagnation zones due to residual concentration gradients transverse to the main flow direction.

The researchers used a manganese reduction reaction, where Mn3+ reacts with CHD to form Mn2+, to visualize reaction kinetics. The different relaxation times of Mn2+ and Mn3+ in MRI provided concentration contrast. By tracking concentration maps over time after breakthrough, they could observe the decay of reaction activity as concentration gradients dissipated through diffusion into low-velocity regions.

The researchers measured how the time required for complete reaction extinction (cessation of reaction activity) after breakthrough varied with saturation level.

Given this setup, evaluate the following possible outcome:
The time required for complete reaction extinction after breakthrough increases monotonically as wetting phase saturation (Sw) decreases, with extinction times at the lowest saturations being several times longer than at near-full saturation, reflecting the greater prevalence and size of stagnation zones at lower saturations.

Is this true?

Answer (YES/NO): YES